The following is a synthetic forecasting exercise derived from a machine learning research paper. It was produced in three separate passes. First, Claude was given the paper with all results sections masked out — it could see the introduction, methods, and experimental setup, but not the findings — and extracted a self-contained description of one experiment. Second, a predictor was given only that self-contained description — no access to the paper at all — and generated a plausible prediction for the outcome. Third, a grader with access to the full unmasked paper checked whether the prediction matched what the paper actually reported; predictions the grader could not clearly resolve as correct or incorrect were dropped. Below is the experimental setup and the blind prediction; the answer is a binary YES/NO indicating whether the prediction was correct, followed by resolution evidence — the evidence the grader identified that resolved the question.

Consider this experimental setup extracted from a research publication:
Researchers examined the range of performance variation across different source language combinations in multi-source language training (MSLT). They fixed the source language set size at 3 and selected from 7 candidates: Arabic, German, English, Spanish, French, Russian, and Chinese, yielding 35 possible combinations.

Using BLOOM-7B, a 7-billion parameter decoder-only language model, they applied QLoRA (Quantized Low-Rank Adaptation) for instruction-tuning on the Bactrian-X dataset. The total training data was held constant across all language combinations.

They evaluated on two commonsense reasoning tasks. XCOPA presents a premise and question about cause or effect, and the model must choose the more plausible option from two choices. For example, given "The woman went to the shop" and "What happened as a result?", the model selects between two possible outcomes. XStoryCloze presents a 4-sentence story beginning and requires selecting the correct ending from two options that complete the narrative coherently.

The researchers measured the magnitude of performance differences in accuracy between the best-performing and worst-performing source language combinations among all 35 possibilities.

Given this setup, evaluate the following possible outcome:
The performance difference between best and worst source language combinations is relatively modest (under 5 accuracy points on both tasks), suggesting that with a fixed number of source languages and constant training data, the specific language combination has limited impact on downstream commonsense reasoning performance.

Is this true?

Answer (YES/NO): NO